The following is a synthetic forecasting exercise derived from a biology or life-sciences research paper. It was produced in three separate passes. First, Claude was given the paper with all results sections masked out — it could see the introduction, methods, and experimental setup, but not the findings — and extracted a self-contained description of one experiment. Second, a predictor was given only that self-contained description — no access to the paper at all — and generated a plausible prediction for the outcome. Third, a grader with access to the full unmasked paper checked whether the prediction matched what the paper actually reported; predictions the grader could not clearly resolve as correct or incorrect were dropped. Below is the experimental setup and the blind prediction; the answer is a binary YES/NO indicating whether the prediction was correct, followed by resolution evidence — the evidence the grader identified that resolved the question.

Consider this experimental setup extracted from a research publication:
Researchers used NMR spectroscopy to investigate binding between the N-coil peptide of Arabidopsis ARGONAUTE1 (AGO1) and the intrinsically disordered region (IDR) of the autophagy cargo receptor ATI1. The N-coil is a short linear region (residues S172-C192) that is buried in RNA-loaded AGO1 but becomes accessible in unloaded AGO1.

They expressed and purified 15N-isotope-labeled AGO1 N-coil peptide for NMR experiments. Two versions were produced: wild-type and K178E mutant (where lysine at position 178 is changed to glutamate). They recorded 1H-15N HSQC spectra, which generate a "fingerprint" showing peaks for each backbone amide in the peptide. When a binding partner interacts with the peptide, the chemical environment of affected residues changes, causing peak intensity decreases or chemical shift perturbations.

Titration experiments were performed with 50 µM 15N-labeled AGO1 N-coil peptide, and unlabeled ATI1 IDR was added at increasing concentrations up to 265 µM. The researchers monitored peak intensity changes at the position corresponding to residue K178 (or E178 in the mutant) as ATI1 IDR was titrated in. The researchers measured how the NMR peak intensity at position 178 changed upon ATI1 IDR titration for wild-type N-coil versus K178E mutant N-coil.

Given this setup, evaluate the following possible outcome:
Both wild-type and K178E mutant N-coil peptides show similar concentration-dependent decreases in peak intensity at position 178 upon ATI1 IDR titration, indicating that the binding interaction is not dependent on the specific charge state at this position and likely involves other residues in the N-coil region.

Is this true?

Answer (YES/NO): NO